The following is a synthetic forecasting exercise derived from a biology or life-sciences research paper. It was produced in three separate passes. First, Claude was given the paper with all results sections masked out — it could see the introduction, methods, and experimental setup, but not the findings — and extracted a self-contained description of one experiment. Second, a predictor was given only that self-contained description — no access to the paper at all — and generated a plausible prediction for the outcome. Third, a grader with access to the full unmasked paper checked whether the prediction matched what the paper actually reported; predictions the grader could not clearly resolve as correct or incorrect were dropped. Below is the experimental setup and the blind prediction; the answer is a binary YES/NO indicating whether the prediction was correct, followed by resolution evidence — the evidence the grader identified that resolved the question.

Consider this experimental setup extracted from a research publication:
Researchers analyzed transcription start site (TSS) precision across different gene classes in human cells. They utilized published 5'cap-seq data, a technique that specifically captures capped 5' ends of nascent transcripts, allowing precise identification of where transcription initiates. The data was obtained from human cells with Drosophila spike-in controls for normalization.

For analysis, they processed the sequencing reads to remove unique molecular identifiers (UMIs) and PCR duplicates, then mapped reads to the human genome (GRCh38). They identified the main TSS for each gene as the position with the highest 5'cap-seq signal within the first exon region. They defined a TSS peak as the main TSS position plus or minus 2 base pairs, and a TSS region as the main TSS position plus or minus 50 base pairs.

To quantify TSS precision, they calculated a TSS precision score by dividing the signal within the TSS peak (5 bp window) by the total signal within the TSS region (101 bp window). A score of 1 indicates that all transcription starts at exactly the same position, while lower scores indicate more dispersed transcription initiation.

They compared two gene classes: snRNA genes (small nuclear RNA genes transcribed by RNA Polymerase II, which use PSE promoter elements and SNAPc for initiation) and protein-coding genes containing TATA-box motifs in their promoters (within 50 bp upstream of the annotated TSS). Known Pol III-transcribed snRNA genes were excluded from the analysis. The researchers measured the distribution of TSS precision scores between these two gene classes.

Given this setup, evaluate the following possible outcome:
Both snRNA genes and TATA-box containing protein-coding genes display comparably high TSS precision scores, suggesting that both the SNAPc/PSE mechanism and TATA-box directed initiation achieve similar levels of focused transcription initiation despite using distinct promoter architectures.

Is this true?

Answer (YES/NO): NO